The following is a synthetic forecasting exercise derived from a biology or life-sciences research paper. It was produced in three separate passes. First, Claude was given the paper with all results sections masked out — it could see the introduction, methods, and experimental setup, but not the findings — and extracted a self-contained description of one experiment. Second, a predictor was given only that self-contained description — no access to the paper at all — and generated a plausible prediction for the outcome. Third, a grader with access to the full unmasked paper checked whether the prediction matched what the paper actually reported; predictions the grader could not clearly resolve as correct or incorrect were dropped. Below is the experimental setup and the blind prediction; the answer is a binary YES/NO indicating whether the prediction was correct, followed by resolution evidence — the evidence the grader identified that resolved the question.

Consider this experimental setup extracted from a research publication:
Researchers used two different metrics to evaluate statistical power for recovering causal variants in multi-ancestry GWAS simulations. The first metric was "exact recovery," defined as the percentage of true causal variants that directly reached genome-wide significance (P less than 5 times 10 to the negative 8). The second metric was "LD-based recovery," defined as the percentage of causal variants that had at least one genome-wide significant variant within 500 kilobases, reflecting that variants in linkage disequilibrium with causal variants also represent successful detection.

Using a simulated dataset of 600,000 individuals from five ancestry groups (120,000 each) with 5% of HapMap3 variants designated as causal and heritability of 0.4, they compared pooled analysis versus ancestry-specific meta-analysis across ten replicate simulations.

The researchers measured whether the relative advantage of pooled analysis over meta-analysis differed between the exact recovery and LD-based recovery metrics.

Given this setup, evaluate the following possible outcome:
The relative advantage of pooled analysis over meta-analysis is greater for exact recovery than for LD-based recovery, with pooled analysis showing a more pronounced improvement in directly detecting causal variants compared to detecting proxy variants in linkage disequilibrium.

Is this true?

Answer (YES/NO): NO